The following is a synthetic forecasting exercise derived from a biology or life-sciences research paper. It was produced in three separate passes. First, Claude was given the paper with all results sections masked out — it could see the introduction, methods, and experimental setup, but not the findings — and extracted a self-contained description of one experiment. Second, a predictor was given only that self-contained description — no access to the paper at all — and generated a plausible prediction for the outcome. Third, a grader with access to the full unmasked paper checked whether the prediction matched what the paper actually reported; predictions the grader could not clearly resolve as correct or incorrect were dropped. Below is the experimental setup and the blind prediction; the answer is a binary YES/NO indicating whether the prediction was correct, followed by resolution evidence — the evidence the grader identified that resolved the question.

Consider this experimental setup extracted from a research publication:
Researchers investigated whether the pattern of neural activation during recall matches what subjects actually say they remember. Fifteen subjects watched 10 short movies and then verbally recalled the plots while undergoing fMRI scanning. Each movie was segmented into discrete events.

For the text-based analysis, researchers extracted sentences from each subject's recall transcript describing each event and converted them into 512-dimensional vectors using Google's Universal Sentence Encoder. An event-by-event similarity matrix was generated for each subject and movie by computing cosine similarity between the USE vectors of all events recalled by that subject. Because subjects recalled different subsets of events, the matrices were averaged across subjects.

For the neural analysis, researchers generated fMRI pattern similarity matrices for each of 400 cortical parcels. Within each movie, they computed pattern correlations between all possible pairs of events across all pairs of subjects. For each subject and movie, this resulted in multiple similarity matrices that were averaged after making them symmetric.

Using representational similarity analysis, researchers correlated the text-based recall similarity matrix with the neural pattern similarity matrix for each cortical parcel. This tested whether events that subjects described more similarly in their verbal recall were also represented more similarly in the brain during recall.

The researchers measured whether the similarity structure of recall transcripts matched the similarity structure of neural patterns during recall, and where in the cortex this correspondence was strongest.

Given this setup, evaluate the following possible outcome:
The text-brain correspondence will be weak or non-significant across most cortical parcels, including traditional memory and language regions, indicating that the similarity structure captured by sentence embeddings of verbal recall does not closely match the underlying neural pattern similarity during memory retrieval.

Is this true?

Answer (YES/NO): NO